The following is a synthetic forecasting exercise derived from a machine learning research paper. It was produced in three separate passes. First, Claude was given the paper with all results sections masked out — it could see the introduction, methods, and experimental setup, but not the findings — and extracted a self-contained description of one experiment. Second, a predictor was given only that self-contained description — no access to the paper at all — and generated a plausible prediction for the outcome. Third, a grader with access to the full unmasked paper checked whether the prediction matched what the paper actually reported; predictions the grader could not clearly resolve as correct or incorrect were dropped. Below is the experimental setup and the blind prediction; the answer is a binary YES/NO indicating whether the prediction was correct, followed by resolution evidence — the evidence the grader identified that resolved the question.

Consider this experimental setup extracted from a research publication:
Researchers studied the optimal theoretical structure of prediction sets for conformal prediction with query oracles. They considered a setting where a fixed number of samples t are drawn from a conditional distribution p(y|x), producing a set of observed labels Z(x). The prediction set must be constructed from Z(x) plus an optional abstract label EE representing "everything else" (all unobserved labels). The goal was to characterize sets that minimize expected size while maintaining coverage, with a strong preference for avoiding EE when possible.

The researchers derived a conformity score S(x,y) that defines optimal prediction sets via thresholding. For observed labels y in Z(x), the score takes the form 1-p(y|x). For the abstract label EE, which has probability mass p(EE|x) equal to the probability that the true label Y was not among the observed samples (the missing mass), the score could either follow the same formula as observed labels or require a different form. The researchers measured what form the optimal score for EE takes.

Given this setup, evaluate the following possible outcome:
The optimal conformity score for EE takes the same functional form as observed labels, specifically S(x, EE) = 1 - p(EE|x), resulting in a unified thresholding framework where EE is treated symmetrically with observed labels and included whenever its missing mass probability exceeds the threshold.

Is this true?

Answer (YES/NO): NO